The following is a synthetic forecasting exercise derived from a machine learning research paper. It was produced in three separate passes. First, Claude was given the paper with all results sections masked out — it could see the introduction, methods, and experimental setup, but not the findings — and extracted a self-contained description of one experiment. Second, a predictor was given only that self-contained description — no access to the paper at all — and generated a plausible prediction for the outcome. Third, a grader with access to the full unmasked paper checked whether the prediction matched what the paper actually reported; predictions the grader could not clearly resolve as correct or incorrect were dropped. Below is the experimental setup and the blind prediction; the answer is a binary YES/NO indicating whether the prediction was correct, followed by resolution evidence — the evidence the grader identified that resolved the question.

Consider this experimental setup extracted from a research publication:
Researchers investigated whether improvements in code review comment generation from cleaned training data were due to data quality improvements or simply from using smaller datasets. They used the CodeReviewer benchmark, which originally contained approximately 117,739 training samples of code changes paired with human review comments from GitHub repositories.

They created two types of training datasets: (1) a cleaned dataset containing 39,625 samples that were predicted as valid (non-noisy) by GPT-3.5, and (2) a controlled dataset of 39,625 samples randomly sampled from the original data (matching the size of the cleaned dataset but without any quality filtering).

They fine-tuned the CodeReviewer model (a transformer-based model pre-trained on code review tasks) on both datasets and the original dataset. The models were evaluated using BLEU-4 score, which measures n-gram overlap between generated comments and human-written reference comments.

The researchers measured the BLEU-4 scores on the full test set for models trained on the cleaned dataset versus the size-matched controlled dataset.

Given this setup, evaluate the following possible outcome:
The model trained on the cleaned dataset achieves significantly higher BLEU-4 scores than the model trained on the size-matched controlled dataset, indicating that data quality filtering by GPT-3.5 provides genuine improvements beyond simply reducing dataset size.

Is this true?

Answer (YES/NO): YES